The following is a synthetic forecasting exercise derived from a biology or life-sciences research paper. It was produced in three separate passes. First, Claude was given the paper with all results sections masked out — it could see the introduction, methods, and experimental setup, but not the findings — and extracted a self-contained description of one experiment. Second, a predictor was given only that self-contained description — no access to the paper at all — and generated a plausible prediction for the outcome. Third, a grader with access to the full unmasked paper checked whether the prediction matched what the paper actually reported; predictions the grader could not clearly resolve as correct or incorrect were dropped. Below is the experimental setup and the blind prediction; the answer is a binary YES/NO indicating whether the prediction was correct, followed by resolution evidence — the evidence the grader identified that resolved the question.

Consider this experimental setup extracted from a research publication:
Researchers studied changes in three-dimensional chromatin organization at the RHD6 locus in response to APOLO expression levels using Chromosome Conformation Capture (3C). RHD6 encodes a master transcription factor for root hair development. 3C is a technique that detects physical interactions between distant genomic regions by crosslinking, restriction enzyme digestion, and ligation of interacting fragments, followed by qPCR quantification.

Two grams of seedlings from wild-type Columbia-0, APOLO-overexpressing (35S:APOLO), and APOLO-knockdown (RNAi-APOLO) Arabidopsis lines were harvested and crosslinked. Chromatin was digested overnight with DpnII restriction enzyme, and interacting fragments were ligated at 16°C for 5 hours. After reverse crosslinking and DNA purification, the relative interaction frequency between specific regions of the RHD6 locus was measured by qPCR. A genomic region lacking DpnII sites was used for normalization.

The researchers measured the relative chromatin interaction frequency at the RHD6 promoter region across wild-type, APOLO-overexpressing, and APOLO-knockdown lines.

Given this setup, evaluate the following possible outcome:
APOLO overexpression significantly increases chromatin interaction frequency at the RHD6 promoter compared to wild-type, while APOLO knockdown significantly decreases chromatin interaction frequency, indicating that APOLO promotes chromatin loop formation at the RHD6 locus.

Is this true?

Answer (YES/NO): NO